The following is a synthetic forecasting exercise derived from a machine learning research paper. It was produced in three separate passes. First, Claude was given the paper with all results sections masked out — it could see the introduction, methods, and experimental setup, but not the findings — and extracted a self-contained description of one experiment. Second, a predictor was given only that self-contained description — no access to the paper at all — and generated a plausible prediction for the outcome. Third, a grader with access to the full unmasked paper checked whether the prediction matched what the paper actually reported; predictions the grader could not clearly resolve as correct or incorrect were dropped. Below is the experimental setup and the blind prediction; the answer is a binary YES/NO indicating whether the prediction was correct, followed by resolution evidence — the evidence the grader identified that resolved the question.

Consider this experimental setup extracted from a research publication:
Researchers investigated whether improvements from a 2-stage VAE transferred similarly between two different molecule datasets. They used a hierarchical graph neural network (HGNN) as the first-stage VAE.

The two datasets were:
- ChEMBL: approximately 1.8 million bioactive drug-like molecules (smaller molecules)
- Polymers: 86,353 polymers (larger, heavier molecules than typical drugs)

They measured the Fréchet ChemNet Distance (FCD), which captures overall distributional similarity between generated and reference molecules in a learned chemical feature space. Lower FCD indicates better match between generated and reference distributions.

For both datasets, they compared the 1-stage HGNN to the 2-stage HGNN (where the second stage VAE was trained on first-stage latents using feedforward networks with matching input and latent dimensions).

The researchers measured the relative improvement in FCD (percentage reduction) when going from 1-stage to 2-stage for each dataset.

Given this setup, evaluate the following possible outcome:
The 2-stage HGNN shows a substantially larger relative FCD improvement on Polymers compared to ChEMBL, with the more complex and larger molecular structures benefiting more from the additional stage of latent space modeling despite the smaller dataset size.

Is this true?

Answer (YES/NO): NO